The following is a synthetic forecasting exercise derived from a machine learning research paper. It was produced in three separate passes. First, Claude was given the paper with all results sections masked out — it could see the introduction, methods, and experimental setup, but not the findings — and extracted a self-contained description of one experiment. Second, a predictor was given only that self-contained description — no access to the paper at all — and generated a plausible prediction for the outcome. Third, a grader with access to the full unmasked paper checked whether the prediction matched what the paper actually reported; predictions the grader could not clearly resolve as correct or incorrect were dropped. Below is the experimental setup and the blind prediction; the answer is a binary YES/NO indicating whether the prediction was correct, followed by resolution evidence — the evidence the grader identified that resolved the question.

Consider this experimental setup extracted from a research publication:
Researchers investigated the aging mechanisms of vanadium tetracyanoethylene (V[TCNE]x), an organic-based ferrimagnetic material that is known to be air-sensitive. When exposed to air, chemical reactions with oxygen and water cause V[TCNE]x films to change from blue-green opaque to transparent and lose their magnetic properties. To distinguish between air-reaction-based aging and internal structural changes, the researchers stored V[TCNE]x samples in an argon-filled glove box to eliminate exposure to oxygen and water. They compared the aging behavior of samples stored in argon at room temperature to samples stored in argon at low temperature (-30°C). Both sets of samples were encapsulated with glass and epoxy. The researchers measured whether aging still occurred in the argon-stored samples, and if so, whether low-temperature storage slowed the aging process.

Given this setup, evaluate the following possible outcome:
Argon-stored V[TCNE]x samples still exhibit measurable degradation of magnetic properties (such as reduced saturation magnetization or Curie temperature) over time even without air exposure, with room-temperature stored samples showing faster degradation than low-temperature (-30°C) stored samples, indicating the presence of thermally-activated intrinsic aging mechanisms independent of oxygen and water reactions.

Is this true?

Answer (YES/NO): YES